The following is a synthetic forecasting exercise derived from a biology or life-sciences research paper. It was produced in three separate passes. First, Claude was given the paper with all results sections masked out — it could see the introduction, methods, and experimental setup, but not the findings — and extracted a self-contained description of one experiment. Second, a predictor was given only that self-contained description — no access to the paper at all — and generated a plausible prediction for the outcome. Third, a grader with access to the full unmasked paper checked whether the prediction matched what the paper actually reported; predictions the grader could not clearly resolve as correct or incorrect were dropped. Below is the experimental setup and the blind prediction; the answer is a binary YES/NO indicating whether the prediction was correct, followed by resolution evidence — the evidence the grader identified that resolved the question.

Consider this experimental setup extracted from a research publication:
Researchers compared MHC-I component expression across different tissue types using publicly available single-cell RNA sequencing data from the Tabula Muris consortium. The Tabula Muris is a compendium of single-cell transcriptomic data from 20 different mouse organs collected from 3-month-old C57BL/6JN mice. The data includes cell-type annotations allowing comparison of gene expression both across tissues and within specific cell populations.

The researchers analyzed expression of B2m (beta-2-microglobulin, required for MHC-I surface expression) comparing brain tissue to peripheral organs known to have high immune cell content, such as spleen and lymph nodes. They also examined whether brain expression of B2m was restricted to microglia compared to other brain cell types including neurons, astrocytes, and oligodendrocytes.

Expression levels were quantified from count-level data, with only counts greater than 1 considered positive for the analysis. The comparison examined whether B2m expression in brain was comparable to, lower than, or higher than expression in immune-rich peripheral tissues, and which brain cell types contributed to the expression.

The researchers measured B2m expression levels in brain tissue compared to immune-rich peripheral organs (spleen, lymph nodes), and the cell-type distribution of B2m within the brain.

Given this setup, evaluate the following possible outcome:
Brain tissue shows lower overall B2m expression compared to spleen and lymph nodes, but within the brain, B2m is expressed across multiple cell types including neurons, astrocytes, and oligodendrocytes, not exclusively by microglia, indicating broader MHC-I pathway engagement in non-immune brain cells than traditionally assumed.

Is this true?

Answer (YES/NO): NO